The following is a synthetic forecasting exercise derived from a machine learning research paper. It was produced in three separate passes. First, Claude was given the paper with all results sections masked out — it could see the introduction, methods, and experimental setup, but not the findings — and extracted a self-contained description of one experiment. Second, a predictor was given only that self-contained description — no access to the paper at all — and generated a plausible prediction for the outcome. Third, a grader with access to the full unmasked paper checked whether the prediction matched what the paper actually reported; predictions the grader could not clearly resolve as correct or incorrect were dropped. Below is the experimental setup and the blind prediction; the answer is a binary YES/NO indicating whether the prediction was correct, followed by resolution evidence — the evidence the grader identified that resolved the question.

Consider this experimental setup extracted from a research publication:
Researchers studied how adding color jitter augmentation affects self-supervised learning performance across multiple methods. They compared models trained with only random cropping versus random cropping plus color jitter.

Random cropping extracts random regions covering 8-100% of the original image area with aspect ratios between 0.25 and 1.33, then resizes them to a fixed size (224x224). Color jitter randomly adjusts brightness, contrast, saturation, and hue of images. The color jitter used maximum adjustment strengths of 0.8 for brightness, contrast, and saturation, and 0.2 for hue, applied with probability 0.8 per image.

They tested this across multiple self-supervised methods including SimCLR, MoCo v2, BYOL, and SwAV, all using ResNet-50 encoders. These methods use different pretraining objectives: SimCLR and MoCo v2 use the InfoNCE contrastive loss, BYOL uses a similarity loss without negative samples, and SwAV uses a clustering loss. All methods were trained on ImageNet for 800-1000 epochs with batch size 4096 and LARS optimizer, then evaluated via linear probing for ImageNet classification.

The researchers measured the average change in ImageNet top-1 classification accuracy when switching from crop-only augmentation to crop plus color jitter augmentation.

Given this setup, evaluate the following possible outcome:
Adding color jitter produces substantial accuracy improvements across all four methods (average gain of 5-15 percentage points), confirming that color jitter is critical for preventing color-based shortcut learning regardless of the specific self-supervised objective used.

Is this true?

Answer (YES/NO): YES